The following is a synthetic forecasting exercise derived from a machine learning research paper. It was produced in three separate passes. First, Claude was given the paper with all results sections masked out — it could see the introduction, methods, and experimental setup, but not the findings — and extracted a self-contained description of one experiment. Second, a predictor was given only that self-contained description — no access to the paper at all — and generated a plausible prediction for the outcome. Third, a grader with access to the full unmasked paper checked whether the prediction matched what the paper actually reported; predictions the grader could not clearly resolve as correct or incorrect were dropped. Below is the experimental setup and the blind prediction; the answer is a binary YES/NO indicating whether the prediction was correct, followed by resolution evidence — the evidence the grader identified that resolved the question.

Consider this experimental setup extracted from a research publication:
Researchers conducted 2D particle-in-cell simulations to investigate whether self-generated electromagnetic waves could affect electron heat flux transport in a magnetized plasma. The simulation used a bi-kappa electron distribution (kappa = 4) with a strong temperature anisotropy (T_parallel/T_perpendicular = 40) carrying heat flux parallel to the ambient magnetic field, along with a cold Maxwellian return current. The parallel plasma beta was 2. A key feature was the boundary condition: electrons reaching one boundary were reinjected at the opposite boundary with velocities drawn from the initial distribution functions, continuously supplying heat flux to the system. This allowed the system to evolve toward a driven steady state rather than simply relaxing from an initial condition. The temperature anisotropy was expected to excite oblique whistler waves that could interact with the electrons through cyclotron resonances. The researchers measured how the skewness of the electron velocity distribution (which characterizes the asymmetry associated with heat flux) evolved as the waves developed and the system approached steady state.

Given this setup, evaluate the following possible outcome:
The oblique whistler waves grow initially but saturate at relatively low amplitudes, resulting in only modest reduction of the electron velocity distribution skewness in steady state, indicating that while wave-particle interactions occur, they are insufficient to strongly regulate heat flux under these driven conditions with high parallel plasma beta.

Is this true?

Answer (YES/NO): NO